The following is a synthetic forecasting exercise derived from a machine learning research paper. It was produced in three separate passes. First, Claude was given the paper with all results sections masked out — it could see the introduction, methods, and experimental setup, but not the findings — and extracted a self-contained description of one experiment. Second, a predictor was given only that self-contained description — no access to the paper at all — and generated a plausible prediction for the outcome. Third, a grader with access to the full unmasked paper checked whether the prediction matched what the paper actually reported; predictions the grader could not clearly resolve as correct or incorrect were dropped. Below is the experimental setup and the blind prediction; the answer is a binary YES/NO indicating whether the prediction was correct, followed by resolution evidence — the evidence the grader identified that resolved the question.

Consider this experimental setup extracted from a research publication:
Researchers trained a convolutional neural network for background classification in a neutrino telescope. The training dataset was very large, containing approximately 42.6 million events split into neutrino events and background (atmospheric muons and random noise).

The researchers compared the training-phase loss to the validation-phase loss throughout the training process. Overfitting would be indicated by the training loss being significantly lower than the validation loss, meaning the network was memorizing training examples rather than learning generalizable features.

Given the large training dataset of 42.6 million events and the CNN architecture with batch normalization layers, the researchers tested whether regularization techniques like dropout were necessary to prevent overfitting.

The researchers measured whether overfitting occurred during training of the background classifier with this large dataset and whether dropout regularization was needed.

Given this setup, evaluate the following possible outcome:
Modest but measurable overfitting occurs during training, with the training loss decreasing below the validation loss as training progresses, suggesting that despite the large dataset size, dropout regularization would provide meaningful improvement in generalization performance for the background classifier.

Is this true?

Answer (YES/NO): NO